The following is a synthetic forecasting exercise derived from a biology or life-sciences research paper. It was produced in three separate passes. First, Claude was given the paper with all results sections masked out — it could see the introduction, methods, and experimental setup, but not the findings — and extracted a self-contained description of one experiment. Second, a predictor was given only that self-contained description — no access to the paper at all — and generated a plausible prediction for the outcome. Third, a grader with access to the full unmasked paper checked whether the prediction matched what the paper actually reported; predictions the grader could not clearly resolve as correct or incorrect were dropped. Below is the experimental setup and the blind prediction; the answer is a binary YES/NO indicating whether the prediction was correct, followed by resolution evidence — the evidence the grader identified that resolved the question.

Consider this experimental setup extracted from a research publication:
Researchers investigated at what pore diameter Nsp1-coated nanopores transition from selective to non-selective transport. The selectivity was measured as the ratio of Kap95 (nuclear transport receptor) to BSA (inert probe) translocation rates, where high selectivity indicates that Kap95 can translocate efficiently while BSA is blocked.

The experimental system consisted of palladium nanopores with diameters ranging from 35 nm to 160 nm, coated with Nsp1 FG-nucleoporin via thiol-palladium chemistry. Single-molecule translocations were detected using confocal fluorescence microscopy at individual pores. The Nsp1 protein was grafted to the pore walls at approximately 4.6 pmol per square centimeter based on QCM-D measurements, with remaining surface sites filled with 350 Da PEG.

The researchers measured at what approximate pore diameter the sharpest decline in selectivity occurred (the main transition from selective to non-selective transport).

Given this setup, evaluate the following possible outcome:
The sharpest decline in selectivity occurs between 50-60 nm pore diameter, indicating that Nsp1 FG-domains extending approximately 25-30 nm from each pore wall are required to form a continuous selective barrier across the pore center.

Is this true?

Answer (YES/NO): NO